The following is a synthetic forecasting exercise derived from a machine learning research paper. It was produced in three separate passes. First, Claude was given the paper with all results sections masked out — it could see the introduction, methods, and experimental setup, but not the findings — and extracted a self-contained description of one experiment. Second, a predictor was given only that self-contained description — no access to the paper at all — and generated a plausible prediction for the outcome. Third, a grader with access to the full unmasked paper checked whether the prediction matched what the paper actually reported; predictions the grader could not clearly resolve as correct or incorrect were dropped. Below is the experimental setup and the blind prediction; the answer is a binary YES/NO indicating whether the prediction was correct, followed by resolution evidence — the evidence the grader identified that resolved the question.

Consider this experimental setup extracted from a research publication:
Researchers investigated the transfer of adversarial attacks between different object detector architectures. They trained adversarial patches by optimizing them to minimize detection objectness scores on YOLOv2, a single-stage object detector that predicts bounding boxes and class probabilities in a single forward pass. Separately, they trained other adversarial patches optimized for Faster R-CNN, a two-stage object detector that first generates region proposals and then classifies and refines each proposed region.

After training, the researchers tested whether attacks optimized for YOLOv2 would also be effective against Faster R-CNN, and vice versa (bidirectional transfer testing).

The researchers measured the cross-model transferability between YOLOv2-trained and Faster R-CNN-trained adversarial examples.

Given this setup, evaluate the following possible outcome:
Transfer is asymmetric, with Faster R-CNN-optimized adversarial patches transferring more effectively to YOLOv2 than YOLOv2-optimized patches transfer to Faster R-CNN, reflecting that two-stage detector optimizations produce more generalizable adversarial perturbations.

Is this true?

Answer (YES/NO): NO